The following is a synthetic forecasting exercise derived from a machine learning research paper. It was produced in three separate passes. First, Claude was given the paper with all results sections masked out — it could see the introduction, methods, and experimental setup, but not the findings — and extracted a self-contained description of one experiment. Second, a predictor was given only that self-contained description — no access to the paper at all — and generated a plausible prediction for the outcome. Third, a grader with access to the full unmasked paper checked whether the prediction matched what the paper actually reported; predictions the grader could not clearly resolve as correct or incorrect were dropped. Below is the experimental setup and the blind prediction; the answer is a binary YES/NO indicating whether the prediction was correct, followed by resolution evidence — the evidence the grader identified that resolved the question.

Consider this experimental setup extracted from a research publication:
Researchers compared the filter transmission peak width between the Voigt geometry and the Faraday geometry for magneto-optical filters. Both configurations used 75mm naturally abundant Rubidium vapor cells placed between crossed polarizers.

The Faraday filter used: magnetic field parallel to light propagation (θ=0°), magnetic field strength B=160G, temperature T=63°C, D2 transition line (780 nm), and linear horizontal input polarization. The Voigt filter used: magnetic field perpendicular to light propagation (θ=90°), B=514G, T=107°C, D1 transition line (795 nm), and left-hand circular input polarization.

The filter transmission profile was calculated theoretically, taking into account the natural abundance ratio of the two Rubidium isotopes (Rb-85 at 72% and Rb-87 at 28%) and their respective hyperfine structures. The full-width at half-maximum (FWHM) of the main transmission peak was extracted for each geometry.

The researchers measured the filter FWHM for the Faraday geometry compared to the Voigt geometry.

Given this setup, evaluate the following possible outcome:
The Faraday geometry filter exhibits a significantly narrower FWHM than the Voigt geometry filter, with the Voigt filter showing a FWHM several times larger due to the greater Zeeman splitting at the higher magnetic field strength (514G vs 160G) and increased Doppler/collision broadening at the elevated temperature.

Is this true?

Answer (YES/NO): NO